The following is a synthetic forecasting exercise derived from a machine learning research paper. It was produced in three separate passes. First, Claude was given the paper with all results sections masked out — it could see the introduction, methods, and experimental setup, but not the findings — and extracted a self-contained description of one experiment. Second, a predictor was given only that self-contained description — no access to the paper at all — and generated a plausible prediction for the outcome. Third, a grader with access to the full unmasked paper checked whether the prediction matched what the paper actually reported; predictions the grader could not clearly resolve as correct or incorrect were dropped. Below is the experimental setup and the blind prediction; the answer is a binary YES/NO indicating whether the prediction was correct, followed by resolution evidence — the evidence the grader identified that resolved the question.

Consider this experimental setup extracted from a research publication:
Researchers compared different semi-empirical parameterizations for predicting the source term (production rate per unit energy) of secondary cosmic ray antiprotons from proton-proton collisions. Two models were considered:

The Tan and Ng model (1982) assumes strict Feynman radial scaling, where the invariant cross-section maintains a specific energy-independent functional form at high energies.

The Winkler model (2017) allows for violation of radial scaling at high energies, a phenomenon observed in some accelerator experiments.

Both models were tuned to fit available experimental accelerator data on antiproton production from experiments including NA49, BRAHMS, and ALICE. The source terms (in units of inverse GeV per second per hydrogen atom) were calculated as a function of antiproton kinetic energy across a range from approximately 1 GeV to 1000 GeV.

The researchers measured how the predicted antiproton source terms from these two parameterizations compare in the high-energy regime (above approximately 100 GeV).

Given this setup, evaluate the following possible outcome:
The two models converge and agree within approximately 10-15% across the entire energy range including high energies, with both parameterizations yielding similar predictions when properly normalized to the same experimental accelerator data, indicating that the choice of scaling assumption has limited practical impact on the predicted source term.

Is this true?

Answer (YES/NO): NO